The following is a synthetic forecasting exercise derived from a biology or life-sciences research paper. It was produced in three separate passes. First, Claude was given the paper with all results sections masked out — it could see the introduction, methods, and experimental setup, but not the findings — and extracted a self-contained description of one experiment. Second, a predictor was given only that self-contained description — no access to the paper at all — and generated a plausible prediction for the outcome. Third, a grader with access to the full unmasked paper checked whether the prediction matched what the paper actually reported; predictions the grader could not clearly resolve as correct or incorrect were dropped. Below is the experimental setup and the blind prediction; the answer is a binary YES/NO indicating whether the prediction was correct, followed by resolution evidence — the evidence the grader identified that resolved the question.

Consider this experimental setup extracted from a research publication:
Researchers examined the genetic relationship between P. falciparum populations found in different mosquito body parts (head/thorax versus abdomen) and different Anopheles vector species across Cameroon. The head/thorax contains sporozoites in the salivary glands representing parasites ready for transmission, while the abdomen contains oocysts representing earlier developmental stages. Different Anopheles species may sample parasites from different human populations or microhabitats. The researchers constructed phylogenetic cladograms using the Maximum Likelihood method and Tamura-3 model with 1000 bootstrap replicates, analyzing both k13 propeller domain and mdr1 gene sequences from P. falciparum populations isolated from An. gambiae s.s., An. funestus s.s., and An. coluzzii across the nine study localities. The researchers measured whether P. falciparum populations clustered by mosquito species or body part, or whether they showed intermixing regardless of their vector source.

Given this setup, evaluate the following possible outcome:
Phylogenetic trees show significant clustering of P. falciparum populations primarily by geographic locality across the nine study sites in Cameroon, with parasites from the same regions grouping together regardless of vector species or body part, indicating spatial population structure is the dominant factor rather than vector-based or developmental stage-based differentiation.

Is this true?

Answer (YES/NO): NO